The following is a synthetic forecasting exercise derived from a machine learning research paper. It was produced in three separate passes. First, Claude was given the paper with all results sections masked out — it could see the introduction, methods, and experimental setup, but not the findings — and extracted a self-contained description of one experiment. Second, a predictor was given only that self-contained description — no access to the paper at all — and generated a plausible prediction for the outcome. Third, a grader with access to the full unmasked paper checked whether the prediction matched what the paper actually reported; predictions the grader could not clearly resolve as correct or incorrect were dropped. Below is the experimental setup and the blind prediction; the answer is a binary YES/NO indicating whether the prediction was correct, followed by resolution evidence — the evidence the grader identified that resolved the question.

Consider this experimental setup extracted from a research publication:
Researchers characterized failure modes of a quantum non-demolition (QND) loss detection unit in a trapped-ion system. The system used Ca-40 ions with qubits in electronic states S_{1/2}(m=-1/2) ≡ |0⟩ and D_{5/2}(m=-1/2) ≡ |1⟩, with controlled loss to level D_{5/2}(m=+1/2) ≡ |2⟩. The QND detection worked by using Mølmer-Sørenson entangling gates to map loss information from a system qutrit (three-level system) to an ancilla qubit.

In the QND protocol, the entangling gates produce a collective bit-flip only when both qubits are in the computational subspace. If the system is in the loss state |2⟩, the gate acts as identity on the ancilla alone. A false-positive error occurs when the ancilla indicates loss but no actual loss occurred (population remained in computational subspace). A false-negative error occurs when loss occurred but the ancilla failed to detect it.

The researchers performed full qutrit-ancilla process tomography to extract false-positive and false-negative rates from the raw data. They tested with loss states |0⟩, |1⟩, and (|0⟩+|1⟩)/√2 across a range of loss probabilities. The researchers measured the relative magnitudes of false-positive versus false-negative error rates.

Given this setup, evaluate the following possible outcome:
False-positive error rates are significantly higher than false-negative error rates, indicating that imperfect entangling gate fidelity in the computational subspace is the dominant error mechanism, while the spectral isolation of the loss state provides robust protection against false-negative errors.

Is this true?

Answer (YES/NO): YES